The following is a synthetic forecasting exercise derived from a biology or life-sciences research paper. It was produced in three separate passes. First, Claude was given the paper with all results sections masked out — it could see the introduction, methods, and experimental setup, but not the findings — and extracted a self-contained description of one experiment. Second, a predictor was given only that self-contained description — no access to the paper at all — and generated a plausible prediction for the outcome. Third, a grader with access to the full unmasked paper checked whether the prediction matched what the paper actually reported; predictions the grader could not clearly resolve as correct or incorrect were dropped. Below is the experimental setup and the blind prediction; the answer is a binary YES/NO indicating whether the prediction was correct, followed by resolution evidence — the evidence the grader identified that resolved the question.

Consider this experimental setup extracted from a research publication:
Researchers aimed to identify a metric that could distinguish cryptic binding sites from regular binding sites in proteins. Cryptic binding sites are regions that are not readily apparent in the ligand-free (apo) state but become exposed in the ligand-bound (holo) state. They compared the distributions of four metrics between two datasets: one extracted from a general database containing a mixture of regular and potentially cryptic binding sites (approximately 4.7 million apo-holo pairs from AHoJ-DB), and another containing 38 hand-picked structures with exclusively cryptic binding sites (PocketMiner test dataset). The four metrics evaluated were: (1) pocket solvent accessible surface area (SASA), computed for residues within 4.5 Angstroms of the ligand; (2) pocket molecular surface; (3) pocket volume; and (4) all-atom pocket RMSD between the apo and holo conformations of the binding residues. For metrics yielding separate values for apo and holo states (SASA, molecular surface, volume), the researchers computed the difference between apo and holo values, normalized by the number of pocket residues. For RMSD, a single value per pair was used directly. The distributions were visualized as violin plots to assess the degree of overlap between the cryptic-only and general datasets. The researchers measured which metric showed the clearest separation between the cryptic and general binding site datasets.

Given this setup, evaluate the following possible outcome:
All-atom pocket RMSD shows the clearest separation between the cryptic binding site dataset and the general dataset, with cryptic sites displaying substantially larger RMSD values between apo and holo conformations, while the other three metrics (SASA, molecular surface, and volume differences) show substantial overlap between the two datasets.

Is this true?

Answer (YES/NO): YES